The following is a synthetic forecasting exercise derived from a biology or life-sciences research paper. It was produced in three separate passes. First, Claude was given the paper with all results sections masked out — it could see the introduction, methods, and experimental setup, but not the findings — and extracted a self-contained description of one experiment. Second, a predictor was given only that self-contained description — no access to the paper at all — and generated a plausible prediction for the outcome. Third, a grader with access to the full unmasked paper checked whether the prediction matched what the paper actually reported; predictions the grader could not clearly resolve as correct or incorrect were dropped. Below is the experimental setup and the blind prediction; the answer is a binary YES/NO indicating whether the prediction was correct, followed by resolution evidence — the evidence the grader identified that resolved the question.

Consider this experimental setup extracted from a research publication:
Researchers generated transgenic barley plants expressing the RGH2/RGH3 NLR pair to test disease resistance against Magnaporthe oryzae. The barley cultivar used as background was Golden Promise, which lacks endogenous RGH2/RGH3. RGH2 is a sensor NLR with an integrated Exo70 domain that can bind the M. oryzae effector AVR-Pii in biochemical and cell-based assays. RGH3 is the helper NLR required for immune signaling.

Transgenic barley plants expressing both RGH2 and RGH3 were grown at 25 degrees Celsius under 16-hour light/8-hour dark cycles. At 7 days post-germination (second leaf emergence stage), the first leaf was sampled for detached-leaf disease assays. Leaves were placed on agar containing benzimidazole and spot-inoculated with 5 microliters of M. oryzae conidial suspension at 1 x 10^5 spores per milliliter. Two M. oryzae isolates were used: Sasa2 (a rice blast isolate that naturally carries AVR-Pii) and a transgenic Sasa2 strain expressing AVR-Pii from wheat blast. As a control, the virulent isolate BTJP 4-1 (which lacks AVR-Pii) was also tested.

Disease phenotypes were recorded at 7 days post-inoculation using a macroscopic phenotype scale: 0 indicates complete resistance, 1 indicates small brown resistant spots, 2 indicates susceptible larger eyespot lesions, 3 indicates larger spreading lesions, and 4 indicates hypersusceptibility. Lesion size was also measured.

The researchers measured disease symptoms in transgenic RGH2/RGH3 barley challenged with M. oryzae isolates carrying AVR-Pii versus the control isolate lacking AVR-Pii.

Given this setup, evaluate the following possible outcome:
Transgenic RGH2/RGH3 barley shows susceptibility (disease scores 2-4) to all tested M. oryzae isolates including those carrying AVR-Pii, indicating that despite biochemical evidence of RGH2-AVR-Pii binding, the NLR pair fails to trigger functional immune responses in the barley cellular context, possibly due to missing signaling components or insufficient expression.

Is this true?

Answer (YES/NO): YES